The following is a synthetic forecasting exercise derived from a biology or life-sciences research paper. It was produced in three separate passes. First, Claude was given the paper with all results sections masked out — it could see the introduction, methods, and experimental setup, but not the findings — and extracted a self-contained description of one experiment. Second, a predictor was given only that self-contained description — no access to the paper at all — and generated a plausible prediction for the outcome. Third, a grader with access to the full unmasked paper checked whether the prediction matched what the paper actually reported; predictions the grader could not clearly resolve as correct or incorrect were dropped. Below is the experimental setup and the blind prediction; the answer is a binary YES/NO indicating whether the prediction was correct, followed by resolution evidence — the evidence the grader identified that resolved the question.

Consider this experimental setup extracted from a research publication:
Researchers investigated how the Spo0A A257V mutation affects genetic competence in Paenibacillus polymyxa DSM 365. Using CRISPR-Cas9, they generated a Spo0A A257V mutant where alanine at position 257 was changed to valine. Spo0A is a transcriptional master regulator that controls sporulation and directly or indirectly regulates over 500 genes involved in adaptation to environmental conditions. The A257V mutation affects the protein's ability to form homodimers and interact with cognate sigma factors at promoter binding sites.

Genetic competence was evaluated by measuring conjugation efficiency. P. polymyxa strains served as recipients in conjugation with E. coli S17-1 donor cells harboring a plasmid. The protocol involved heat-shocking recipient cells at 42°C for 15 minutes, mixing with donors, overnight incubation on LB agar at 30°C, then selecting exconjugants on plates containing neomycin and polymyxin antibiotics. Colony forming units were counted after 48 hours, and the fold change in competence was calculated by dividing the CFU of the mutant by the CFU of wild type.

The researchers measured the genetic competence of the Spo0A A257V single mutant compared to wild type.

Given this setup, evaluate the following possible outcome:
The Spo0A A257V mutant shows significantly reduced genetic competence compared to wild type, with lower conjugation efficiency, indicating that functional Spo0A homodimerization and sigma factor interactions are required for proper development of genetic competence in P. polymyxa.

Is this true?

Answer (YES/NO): NO